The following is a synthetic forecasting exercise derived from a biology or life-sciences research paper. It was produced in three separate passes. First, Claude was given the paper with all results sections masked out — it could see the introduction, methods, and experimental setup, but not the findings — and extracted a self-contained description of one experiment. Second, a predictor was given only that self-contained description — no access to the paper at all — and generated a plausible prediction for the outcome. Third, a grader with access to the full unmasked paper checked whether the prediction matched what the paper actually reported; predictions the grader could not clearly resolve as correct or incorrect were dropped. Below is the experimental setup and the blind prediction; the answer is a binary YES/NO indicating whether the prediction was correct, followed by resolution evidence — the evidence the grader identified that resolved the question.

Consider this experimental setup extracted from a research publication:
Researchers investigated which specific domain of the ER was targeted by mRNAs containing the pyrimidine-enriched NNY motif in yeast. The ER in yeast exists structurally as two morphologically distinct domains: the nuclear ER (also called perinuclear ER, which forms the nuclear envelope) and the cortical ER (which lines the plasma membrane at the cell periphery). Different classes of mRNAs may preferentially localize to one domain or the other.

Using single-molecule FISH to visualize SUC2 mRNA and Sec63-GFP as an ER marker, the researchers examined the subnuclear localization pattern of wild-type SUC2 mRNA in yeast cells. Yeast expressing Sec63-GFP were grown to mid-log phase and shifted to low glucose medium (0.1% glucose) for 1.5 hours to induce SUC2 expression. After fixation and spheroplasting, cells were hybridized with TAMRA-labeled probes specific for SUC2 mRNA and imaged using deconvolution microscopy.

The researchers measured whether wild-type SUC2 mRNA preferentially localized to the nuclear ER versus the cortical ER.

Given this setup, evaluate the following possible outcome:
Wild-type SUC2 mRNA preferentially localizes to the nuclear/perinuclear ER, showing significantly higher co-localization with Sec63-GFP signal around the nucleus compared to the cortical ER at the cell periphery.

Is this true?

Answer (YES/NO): YES